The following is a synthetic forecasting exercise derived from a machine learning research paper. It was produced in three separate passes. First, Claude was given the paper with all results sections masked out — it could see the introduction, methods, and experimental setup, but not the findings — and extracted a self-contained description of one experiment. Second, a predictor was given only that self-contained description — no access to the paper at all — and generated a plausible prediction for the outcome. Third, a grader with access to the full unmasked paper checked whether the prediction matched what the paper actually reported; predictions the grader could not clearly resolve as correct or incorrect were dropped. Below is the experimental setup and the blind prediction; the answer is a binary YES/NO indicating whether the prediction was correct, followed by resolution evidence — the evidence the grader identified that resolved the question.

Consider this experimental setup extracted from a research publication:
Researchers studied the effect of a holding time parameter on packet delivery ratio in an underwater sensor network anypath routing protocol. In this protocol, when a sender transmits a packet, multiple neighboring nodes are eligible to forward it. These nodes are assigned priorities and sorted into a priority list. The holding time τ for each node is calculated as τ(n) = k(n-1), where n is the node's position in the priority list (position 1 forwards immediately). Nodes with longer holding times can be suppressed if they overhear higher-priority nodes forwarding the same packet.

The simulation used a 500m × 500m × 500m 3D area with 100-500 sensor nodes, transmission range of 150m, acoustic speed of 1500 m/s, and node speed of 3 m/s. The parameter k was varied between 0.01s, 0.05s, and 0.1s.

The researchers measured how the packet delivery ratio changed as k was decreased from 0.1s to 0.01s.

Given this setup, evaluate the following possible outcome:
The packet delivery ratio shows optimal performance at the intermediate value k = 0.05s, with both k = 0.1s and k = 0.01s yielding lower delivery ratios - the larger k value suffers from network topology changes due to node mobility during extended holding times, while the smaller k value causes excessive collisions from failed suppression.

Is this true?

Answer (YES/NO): NO